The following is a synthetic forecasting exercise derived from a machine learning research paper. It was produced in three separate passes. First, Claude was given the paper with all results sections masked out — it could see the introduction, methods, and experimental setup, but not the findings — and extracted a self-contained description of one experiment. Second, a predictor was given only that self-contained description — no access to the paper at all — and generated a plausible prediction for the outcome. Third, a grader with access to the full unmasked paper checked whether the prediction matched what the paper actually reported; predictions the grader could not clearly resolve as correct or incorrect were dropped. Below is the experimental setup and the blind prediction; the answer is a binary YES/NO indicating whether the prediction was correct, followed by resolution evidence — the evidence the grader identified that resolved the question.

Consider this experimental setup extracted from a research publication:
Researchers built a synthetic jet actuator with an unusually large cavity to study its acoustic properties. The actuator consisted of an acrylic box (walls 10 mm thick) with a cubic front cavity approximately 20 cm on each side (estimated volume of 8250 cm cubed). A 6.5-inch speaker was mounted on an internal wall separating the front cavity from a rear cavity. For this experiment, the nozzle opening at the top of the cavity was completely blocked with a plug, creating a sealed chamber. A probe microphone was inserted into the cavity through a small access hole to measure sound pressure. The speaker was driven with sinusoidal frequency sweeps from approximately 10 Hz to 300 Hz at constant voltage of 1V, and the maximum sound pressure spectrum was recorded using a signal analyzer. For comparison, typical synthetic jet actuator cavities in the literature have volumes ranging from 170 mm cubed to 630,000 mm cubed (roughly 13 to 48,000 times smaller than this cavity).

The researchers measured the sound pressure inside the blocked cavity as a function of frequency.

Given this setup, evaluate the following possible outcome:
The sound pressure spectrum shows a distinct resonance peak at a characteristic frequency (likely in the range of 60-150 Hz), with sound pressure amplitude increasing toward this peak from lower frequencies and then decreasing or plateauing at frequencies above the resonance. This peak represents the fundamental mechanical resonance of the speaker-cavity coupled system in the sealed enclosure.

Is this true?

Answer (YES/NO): NO